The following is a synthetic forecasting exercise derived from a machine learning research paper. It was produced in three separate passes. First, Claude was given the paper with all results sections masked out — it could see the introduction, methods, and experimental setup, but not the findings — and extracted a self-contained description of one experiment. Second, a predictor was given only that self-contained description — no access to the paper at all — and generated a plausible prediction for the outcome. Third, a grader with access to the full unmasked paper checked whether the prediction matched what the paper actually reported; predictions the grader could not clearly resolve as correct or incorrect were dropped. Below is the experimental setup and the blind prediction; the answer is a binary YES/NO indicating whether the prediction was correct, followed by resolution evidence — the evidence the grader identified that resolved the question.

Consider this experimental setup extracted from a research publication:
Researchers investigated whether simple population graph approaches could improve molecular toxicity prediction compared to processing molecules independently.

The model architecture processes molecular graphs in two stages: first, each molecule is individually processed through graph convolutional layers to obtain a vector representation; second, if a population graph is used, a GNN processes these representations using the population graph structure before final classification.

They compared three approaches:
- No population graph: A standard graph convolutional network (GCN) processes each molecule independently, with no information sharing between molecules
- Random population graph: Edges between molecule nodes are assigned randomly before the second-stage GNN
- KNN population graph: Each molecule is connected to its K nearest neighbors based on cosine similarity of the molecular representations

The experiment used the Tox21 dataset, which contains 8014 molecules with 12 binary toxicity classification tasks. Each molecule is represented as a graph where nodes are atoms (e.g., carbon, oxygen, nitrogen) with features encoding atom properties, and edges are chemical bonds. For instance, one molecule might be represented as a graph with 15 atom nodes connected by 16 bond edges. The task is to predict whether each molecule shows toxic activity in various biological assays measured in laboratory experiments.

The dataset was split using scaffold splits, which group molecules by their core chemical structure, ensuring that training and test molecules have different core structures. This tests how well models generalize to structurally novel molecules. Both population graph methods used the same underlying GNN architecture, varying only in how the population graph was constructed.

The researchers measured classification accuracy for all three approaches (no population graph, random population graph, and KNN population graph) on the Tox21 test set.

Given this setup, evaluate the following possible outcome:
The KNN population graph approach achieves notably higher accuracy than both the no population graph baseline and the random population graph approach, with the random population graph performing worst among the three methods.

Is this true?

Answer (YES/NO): NO